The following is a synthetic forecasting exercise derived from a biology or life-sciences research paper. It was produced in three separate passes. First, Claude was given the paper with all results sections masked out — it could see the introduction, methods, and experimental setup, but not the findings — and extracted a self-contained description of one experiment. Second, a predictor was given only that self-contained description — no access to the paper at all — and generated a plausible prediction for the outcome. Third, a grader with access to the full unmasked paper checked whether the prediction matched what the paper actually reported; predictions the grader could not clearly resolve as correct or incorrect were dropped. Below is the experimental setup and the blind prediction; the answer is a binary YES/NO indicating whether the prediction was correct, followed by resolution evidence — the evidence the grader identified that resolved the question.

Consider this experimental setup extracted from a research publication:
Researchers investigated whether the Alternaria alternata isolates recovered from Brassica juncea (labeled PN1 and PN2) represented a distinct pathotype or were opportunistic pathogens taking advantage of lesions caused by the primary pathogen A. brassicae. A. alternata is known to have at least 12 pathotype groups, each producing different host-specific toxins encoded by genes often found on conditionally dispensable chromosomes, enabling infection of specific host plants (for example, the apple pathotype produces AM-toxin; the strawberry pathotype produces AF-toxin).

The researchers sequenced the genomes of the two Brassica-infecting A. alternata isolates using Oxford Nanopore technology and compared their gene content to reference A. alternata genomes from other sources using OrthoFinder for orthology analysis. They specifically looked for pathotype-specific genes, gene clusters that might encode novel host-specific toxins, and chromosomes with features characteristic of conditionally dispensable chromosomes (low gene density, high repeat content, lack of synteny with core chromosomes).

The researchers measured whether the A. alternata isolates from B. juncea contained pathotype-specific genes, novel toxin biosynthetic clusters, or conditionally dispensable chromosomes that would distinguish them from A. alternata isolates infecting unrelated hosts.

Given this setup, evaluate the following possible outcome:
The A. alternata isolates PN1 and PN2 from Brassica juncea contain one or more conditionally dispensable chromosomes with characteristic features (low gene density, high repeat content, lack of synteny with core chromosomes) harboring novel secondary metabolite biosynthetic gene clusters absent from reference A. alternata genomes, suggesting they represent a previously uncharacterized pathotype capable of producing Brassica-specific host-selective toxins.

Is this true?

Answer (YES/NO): NO